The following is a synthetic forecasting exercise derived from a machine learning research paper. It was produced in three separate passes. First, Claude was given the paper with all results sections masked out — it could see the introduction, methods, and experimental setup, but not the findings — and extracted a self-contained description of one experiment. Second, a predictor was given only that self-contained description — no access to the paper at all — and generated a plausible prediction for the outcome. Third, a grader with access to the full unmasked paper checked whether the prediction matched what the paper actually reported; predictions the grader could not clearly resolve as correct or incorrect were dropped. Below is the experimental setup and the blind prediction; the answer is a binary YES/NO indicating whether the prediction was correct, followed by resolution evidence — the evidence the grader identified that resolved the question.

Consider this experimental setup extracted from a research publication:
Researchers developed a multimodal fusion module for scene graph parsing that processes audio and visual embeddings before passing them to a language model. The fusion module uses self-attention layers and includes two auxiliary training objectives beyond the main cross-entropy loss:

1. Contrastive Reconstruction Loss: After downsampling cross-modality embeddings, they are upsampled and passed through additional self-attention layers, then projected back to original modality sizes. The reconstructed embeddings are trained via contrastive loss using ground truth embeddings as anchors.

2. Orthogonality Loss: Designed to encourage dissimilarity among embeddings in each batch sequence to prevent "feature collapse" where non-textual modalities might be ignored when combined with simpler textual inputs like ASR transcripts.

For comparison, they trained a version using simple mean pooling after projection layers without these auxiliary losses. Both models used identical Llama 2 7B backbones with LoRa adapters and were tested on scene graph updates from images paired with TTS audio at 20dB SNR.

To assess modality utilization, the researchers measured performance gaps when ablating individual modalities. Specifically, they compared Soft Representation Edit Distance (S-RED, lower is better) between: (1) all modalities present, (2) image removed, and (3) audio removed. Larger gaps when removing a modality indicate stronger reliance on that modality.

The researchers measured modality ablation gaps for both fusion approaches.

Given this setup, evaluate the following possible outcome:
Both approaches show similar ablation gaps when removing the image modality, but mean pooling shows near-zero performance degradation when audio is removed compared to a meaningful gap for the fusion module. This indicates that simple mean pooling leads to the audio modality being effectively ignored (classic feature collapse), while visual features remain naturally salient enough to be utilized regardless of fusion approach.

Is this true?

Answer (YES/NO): NO